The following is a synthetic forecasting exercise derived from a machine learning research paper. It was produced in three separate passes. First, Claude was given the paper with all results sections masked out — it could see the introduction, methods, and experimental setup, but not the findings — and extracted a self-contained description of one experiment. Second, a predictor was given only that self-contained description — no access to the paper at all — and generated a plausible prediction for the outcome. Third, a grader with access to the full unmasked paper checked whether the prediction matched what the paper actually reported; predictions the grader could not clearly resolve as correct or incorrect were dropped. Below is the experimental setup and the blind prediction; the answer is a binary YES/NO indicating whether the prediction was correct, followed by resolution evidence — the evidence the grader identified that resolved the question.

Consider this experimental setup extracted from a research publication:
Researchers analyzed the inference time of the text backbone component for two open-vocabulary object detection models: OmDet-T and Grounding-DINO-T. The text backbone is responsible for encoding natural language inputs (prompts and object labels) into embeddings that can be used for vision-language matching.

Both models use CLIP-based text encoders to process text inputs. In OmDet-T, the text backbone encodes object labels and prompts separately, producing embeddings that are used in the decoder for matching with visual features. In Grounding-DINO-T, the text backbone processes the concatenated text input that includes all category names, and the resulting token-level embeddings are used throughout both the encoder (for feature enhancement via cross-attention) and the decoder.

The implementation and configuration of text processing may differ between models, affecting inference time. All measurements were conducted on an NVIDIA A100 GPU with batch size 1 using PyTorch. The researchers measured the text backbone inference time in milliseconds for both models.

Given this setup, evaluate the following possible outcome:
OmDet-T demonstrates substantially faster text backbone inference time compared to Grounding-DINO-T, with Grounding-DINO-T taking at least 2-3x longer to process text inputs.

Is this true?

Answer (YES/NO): NO